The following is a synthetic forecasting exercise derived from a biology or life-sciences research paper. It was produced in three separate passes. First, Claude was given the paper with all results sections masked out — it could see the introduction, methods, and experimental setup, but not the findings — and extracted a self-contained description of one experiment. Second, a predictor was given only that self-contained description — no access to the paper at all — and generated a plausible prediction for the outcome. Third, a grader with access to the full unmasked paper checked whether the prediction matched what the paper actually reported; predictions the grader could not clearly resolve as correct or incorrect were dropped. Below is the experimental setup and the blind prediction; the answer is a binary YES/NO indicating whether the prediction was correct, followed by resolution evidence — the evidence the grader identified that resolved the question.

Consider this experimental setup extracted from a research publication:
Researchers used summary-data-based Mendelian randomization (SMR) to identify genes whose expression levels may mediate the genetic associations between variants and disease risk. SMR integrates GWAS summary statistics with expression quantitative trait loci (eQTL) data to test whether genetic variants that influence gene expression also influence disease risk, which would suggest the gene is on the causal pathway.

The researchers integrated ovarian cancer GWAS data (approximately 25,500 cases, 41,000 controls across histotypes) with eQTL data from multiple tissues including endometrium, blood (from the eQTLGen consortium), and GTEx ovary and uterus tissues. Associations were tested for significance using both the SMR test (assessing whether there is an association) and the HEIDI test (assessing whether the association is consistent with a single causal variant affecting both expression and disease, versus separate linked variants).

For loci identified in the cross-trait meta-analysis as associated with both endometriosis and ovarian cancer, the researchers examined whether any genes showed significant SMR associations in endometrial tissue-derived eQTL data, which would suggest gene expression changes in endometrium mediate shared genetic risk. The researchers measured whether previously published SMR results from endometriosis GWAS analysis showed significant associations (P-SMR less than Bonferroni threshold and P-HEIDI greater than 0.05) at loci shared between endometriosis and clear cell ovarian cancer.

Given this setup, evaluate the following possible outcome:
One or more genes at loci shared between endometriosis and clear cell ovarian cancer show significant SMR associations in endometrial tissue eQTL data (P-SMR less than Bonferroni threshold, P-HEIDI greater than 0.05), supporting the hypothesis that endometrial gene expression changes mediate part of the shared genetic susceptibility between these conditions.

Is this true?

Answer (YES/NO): NO